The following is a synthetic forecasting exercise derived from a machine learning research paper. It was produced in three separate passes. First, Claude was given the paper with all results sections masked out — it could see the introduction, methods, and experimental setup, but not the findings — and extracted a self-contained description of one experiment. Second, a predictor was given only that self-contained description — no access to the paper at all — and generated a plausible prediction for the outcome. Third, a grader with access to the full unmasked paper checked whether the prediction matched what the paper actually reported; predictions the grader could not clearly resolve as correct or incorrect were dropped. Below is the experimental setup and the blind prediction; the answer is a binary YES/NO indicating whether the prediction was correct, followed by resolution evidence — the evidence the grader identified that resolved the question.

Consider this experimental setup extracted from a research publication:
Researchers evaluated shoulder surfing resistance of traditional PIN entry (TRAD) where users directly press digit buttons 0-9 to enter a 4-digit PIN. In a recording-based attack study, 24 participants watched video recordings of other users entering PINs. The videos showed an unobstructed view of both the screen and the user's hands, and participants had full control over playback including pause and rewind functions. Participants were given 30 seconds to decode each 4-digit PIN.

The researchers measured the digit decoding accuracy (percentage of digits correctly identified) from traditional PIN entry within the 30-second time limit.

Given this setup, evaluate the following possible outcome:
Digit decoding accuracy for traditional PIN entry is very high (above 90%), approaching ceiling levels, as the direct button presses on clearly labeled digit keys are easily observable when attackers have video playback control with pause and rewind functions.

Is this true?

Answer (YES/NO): YES